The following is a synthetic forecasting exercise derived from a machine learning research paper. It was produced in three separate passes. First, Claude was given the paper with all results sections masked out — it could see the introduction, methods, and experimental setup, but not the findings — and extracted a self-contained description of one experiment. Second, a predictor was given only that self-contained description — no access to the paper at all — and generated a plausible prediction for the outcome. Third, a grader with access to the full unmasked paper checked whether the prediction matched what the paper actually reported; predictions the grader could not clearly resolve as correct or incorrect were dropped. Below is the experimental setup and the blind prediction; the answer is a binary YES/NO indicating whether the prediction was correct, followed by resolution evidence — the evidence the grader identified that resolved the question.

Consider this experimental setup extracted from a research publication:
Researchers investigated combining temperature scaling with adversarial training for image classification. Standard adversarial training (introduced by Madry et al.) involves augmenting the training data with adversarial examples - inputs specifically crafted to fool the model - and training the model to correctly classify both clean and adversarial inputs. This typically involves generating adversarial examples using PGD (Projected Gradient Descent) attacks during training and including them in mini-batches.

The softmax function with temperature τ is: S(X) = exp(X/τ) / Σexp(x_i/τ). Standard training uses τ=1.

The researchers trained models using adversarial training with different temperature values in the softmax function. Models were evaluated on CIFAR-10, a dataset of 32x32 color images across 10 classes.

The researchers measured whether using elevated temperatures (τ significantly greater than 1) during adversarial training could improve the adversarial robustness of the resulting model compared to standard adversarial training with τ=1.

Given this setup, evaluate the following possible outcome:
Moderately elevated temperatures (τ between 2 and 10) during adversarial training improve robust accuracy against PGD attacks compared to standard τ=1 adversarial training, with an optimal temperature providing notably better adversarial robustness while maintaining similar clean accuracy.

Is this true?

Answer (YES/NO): NO